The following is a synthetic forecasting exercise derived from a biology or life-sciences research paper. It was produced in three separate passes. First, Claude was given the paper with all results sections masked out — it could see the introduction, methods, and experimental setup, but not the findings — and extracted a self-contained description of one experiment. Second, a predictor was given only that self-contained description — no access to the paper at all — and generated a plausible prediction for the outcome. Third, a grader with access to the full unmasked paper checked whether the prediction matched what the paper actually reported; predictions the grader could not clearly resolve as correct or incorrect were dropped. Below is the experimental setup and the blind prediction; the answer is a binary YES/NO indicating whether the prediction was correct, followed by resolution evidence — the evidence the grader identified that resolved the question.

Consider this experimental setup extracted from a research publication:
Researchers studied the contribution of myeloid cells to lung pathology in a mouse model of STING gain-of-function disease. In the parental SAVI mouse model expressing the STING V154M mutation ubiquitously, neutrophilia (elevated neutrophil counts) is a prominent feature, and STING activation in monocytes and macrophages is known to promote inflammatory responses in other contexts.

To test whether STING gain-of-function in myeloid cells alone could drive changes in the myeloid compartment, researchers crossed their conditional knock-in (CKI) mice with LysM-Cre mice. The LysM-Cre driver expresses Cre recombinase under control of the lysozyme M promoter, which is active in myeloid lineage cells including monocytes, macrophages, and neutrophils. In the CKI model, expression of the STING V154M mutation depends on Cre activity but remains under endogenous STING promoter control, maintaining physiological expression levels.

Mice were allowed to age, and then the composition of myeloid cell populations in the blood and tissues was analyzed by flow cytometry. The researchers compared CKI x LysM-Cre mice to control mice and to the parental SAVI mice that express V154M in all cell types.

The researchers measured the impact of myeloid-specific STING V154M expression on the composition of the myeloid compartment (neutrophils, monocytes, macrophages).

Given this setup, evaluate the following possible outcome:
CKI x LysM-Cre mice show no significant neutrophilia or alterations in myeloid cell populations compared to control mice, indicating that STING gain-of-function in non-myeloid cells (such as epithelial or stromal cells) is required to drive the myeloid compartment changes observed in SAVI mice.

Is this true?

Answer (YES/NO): NO